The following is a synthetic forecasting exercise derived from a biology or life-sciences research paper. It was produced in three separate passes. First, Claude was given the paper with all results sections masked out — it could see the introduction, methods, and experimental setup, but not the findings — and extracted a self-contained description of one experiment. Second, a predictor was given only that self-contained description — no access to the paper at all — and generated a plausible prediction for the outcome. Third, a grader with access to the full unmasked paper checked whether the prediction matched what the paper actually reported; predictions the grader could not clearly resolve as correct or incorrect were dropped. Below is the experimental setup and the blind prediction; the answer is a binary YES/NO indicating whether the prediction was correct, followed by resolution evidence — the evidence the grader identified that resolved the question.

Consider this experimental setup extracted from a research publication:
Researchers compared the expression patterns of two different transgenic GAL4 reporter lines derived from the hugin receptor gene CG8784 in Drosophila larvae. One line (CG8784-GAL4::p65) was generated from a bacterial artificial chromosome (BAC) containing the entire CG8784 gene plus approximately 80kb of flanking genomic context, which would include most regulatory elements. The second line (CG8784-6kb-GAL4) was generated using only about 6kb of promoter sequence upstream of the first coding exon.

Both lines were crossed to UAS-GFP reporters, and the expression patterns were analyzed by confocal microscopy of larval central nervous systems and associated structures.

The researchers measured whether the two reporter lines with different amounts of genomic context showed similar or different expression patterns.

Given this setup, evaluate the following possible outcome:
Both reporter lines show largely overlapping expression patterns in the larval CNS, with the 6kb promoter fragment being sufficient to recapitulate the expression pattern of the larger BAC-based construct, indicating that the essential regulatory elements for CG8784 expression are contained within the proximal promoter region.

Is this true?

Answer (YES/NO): NO